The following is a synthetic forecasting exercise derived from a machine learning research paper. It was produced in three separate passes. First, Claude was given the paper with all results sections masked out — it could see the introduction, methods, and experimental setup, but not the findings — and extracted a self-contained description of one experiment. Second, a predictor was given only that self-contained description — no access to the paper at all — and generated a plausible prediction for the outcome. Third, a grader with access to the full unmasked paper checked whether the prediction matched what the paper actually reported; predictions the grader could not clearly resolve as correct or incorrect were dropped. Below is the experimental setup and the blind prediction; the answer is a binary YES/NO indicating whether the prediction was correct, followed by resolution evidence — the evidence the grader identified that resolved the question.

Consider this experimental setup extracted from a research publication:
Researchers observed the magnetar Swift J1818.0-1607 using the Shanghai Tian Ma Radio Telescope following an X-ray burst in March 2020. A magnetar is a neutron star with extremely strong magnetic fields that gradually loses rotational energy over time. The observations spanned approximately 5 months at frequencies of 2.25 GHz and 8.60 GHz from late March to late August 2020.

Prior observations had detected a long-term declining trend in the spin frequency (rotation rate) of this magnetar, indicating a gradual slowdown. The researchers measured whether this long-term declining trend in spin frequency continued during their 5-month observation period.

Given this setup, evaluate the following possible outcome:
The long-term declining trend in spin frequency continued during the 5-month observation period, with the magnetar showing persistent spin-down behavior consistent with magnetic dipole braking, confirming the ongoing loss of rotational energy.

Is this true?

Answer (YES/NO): YES